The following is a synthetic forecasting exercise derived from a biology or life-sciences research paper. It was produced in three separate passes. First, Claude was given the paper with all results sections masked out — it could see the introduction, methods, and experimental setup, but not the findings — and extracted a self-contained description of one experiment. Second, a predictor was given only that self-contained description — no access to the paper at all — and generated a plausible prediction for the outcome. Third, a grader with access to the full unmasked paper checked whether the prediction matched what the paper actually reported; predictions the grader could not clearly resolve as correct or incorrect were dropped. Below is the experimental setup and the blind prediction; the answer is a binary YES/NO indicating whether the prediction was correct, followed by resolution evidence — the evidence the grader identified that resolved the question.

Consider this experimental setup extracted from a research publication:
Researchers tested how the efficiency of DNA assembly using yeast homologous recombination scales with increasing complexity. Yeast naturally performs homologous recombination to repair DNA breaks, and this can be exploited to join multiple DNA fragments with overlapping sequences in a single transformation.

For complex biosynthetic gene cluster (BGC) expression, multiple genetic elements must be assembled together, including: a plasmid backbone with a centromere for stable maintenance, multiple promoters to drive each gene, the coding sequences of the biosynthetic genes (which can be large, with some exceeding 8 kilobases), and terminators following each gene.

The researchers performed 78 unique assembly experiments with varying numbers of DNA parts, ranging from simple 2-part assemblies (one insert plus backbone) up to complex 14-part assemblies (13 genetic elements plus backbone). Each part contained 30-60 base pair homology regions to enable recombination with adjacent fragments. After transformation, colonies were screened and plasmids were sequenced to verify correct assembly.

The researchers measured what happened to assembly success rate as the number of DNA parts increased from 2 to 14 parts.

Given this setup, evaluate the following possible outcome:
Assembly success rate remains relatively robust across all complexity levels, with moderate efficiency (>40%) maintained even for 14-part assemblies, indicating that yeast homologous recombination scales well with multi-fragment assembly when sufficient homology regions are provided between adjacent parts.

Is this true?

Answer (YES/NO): YES